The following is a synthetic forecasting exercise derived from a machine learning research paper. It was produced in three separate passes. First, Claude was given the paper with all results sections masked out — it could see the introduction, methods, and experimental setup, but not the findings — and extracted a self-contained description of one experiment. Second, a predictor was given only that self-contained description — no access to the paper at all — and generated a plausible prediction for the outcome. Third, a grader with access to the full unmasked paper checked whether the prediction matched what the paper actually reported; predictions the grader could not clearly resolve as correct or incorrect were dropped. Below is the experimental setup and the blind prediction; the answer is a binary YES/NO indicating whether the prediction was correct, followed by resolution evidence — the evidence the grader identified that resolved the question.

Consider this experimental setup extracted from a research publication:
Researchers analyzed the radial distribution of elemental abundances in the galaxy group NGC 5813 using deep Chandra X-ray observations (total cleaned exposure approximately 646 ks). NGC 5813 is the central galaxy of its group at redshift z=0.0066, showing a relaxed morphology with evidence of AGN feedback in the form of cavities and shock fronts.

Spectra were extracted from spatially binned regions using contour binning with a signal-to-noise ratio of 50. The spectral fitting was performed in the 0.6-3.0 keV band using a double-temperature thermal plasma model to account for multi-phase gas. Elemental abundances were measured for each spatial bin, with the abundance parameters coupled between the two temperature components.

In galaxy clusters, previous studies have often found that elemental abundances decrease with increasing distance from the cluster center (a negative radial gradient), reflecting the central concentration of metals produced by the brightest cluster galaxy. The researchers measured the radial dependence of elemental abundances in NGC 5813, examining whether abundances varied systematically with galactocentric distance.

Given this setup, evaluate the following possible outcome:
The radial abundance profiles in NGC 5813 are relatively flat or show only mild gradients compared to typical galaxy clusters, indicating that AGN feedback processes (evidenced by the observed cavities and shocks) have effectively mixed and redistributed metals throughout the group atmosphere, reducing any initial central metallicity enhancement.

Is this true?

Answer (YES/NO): YES